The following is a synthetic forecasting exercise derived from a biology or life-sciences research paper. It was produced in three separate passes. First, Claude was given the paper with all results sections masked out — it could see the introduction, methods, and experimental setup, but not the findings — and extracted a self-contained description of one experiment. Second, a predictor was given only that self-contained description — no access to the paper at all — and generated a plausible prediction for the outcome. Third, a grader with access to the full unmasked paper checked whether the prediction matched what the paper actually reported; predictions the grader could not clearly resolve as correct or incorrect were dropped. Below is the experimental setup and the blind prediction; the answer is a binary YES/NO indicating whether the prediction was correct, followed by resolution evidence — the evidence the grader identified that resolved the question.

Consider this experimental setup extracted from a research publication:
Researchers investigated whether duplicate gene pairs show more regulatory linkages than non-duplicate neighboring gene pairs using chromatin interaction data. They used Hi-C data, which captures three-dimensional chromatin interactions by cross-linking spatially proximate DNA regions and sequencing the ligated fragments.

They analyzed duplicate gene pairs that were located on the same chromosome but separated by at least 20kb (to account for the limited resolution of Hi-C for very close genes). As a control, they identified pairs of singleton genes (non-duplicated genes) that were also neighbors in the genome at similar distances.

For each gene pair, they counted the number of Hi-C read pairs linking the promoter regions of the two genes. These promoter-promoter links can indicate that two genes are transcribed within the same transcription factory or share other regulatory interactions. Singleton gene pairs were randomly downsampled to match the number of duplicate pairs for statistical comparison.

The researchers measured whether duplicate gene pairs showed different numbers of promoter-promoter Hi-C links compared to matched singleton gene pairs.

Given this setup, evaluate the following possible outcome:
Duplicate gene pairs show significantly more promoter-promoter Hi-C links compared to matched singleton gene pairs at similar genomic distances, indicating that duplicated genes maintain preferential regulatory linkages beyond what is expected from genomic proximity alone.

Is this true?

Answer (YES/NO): YES